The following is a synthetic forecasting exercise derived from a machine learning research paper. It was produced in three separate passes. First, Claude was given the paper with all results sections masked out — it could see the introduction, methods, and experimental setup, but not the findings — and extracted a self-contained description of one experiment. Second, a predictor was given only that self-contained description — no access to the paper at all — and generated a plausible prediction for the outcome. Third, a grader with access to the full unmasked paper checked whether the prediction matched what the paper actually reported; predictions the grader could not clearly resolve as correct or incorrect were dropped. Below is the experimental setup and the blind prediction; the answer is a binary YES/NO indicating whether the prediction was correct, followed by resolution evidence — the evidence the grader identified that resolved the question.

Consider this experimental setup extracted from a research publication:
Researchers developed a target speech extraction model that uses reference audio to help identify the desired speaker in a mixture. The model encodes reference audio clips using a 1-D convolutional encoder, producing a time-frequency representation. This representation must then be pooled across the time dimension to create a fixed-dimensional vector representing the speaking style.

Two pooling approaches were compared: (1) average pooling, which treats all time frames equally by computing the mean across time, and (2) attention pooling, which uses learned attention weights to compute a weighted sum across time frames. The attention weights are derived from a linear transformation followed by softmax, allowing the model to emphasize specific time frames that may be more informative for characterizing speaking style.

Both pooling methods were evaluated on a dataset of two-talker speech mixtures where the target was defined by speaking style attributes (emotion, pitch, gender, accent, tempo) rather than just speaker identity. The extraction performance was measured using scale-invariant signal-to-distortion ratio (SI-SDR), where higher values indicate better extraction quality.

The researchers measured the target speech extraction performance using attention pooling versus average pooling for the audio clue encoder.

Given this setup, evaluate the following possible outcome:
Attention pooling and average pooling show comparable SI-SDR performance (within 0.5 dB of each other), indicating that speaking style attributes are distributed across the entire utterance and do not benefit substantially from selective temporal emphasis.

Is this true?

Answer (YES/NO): NO